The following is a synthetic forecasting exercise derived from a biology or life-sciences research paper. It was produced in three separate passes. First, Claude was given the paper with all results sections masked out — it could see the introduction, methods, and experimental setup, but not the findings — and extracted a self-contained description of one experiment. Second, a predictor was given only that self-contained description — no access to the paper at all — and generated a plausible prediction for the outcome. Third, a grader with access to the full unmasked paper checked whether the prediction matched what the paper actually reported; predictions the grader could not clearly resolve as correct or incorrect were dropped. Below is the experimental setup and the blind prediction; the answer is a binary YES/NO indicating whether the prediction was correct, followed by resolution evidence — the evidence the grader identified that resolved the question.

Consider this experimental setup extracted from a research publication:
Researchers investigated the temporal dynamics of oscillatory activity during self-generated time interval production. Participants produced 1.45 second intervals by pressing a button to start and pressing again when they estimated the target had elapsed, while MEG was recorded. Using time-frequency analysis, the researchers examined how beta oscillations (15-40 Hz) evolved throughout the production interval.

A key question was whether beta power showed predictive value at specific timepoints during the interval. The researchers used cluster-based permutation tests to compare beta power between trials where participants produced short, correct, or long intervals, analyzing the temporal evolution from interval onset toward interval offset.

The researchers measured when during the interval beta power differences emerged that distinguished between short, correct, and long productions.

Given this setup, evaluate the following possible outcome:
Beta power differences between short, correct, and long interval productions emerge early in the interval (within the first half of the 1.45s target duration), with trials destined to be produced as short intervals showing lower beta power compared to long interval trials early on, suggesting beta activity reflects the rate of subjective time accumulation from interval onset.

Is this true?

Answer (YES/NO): YES